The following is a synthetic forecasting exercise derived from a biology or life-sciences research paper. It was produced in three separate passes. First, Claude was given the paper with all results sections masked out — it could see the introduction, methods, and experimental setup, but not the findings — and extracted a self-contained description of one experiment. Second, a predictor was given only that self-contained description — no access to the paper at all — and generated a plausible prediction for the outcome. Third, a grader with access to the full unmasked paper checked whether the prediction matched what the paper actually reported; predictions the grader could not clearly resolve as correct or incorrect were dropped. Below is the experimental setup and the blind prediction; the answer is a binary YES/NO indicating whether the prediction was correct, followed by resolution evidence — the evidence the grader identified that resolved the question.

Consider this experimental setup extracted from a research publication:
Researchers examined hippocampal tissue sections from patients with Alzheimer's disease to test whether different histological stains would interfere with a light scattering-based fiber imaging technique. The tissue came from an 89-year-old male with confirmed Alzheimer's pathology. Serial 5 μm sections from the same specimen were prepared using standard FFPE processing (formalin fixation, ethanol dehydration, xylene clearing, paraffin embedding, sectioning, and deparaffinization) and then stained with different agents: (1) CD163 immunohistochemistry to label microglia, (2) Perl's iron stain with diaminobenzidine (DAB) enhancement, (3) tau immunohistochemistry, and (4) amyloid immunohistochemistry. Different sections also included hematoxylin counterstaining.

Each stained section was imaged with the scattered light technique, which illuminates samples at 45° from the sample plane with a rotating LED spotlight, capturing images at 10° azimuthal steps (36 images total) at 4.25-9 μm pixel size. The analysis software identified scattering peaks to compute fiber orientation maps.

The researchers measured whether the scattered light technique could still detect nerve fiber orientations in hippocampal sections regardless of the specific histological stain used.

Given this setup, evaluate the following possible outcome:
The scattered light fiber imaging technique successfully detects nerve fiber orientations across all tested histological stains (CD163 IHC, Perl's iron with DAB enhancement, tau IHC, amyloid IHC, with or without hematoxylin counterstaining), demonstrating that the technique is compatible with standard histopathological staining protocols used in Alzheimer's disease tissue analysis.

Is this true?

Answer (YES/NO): YES